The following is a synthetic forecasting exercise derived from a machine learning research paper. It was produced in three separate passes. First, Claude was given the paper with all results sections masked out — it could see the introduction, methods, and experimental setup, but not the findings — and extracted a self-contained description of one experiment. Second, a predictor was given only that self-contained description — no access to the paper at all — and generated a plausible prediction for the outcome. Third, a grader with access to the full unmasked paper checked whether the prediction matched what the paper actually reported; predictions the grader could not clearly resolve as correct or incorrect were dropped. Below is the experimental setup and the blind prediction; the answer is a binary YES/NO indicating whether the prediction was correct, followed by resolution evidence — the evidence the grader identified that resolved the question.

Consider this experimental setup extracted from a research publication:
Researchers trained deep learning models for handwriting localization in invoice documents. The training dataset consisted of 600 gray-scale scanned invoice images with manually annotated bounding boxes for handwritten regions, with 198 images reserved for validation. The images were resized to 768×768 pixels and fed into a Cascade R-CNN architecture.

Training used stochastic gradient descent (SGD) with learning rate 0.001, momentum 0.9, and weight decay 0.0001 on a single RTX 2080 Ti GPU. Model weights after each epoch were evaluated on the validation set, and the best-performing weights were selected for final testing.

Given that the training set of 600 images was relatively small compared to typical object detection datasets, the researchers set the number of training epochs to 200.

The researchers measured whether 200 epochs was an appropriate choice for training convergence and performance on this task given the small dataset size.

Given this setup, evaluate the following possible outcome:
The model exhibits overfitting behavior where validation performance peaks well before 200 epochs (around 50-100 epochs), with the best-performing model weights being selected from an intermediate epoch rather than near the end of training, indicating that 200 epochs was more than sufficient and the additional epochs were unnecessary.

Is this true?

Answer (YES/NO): NO